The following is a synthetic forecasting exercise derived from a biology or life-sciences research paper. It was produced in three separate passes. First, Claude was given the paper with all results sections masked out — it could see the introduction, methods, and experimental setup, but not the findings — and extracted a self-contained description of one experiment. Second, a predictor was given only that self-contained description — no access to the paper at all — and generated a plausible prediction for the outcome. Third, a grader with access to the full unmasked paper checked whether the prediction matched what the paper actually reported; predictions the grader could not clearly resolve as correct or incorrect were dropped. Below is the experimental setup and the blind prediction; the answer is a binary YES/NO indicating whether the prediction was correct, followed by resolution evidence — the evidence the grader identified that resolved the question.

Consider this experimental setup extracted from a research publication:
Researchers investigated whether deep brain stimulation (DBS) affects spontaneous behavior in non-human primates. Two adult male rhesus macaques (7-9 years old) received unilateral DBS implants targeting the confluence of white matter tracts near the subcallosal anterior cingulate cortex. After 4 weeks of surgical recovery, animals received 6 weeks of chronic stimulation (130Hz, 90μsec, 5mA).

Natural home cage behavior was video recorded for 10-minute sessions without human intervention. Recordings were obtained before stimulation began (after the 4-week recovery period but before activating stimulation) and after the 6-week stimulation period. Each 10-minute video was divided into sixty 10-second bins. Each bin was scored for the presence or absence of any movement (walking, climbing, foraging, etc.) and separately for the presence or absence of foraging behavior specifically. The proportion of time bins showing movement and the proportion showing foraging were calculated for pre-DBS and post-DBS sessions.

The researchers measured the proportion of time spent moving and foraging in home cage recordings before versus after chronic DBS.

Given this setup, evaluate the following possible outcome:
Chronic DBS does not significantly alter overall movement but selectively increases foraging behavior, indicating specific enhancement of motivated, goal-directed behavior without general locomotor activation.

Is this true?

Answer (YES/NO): NO